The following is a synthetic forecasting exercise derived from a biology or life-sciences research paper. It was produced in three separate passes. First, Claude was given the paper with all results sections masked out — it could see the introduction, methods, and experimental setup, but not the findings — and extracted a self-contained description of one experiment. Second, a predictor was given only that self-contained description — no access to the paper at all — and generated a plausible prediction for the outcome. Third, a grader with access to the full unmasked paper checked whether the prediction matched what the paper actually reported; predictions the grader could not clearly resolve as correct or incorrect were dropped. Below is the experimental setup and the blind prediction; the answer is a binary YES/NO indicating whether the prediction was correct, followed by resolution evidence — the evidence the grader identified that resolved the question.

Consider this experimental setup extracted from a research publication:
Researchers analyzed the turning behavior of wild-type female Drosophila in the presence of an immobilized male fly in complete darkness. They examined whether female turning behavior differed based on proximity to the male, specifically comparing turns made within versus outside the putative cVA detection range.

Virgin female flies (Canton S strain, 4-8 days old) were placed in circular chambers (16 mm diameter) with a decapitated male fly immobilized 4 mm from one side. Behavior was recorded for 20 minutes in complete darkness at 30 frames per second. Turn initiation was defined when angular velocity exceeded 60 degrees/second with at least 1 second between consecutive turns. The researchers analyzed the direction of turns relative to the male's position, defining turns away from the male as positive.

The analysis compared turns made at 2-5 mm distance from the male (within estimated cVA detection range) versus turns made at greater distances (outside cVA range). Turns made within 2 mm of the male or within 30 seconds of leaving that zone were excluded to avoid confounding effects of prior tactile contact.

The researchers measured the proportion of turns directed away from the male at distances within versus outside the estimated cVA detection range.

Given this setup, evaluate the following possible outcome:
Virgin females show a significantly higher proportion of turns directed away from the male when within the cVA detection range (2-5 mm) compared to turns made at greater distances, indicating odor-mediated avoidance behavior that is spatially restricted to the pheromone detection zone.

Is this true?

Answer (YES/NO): YES